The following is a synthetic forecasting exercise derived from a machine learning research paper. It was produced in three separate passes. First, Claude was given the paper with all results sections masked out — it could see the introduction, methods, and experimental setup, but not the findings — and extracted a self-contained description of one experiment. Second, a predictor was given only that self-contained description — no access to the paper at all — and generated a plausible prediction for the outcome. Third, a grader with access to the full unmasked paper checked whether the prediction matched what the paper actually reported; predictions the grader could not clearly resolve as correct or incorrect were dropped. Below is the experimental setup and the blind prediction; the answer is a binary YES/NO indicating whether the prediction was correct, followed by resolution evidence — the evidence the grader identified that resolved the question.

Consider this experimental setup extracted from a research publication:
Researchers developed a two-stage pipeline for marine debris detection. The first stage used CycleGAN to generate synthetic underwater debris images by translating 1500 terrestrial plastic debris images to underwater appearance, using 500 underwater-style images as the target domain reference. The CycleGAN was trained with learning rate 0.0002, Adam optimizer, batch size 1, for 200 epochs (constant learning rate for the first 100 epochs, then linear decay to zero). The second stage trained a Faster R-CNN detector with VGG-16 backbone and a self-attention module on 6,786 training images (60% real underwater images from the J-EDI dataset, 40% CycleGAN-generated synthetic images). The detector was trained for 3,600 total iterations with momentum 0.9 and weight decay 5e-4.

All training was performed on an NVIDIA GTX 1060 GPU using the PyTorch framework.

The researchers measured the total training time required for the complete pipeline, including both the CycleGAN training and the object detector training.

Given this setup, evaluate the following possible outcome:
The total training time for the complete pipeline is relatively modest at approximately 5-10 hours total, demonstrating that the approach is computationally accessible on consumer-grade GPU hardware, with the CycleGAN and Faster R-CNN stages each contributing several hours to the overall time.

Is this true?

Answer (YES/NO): NO